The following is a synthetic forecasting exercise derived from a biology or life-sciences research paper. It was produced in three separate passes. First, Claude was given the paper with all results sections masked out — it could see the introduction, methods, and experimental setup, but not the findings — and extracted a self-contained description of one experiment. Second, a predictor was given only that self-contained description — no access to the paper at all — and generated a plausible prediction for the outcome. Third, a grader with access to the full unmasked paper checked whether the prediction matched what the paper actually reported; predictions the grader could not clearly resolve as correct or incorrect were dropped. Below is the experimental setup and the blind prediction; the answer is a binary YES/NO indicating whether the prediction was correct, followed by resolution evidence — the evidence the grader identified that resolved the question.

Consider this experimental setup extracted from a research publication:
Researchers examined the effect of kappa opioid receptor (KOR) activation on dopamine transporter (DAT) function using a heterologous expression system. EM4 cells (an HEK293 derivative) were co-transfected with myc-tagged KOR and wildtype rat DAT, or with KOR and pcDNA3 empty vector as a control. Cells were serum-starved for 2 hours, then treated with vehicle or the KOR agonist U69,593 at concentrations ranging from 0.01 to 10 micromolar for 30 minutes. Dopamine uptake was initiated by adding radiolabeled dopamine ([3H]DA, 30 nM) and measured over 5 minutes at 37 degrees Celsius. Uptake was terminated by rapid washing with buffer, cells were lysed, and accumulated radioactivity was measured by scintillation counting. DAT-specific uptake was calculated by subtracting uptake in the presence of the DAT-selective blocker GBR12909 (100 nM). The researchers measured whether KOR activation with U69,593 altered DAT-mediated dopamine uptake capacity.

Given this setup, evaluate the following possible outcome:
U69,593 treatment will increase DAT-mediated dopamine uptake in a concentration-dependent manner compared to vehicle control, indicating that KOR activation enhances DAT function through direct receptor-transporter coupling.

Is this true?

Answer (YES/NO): YES